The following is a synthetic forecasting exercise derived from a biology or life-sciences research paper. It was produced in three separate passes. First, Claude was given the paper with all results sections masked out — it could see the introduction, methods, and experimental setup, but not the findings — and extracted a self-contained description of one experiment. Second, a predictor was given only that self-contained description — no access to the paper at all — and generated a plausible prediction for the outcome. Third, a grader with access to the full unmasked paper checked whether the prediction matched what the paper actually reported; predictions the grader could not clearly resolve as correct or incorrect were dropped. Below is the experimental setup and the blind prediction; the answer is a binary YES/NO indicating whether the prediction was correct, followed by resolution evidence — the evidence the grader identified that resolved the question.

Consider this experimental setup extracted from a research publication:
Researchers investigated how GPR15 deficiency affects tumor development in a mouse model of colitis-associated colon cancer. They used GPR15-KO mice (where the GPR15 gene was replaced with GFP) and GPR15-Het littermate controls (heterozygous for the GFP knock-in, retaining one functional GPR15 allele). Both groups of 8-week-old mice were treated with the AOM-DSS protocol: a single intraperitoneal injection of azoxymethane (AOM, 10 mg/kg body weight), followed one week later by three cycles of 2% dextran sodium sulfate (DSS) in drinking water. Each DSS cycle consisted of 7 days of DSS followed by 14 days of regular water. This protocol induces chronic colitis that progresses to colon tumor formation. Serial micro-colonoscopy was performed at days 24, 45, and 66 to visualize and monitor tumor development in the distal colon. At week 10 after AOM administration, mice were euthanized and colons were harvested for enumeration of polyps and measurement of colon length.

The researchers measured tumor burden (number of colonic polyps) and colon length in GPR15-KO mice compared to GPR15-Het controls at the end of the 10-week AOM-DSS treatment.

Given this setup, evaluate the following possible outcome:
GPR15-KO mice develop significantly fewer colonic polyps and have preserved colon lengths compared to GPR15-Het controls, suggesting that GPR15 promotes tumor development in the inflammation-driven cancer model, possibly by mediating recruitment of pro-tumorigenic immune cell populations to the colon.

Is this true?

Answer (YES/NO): NO